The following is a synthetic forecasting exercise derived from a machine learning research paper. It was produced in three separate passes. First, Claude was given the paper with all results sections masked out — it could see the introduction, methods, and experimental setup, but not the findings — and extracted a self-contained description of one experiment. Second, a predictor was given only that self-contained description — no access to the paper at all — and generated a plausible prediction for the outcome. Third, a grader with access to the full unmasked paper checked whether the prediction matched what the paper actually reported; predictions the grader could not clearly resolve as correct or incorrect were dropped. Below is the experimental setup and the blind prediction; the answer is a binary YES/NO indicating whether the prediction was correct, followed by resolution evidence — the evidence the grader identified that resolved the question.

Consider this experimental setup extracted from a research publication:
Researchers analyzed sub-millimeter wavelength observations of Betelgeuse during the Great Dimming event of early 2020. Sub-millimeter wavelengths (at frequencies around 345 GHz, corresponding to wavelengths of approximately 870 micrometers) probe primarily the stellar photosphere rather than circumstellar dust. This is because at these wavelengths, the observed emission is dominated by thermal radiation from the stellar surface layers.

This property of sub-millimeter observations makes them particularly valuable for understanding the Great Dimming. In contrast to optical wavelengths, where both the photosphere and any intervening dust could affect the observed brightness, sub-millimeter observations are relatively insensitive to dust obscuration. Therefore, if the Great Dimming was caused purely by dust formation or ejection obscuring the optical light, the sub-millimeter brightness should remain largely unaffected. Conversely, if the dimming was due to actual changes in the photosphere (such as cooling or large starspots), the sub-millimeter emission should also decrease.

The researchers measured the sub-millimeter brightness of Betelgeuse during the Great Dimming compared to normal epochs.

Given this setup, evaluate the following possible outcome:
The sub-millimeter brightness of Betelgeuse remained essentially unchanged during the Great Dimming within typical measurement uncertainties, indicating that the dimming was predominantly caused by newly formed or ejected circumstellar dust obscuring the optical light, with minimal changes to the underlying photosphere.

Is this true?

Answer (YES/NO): NO